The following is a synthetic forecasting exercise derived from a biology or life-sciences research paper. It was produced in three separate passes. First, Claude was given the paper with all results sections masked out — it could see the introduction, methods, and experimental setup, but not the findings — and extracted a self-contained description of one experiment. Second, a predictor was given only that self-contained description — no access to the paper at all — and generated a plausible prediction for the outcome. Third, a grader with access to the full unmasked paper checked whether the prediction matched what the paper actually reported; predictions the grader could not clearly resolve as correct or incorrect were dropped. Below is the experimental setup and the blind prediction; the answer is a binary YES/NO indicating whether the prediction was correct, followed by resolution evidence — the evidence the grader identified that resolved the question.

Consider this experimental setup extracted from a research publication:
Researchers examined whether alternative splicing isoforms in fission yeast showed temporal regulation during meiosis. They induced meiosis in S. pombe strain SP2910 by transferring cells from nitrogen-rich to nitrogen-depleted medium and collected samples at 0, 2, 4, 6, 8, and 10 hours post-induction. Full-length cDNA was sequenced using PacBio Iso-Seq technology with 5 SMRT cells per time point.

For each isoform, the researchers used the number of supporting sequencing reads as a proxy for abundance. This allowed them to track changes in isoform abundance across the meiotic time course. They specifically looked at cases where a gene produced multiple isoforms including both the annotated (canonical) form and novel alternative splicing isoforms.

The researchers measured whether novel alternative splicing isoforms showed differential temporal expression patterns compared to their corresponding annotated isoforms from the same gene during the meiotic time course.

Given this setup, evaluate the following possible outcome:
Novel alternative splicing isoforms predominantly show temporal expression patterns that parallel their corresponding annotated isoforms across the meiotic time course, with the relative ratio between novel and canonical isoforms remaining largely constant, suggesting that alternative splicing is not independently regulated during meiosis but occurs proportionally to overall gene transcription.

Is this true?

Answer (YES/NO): NO